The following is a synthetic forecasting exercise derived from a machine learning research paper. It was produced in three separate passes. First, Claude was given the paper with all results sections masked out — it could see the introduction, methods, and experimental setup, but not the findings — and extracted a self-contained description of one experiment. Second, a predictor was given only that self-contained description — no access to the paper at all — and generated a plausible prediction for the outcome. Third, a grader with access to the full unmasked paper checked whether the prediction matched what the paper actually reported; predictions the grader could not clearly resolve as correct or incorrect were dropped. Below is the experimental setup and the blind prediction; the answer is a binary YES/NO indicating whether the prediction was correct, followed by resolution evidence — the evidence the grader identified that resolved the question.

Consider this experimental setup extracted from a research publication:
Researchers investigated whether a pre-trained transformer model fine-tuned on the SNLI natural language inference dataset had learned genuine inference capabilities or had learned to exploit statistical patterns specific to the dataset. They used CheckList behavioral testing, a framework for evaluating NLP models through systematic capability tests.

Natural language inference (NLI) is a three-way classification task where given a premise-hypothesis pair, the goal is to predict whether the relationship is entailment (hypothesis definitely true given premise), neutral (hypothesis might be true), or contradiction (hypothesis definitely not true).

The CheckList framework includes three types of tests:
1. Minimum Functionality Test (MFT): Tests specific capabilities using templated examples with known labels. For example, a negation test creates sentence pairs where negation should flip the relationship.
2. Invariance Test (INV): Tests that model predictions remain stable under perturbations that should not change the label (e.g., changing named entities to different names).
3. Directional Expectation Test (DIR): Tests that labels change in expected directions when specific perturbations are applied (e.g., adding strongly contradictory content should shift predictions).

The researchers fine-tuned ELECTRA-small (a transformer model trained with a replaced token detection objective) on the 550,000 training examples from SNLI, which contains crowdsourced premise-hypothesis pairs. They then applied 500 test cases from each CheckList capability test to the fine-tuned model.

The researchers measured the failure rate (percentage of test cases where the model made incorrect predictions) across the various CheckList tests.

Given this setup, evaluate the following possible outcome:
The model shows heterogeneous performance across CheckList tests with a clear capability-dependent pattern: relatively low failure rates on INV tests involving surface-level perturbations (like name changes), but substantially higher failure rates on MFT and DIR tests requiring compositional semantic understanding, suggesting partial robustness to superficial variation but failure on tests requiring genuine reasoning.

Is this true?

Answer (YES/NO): YES